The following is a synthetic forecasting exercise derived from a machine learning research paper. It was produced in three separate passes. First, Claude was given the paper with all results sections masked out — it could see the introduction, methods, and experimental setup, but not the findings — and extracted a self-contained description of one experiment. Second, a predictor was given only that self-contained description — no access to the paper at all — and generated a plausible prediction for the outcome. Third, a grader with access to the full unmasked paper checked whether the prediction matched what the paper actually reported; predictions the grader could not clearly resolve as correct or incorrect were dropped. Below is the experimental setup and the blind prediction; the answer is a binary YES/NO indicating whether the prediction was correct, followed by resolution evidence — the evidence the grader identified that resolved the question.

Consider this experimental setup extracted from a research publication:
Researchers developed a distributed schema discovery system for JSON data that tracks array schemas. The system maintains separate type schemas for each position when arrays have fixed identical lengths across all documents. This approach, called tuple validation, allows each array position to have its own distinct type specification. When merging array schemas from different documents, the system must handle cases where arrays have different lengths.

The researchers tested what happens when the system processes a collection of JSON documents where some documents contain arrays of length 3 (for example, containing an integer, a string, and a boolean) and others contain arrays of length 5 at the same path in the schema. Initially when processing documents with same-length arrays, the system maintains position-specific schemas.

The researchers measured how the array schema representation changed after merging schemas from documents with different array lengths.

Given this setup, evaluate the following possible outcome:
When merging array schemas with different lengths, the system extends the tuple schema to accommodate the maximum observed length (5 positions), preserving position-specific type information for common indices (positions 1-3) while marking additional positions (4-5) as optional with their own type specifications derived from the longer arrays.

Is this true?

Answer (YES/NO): NO